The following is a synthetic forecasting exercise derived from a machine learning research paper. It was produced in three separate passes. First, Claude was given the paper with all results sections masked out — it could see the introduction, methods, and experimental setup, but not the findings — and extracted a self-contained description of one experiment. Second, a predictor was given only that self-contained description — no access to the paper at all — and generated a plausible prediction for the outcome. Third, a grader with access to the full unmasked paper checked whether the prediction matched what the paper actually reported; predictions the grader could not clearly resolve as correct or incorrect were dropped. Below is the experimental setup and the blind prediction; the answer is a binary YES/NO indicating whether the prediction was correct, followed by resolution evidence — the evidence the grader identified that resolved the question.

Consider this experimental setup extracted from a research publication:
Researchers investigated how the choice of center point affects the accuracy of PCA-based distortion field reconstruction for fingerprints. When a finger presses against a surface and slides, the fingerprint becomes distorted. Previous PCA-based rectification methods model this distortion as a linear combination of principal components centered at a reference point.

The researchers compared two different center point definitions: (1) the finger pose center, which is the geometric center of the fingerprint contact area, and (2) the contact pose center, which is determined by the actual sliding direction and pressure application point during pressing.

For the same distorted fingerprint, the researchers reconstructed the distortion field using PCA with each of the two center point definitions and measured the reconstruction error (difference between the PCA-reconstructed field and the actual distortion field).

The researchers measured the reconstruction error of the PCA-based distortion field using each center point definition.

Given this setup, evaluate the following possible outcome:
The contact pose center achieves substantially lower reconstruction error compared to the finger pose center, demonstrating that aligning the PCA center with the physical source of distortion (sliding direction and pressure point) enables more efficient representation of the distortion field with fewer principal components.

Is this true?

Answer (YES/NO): NO